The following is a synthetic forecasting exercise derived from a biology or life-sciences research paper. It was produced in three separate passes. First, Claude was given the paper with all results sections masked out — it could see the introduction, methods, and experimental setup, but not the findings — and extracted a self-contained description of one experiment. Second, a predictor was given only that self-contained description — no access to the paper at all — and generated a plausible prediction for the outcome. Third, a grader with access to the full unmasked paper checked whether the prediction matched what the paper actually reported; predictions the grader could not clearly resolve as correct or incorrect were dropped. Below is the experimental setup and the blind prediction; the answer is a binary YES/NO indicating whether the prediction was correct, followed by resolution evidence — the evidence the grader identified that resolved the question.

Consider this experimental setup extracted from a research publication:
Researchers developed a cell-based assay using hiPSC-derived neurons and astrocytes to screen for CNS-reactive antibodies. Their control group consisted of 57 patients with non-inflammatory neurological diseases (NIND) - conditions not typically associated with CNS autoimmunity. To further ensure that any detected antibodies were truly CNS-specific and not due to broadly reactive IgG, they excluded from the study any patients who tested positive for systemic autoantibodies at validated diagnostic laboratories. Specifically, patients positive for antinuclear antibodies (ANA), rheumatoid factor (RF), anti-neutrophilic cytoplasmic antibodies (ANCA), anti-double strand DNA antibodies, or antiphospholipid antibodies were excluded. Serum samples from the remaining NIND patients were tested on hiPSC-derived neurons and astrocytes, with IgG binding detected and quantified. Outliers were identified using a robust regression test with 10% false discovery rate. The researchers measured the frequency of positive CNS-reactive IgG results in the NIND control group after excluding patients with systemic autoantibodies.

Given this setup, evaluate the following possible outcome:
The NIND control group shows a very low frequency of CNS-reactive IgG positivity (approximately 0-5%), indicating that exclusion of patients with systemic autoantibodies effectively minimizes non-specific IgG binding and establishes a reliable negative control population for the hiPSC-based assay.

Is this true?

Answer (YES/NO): NO